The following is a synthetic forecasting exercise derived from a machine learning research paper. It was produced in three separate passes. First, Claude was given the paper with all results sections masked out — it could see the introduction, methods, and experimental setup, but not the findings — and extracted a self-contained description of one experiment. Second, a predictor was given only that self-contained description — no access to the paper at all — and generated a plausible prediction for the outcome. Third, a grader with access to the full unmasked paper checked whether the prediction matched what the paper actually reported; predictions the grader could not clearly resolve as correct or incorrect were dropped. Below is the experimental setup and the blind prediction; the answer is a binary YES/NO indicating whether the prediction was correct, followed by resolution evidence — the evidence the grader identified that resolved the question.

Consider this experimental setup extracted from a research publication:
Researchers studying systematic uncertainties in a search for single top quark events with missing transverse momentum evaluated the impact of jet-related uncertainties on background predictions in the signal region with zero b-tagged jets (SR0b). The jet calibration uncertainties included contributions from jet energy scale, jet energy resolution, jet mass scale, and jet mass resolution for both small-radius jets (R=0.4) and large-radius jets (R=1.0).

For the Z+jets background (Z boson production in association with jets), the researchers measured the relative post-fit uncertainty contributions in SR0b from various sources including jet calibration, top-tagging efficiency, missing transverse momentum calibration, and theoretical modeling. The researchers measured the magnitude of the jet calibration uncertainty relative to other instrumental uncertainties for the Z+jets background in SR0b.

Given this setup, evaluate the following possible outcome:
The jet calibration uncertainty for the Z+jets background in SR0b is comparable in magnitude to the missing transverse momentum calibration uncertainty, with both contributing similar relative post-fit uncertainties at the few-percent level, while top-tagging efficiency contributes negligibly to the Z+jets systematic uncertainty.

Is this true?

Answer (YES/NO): NO